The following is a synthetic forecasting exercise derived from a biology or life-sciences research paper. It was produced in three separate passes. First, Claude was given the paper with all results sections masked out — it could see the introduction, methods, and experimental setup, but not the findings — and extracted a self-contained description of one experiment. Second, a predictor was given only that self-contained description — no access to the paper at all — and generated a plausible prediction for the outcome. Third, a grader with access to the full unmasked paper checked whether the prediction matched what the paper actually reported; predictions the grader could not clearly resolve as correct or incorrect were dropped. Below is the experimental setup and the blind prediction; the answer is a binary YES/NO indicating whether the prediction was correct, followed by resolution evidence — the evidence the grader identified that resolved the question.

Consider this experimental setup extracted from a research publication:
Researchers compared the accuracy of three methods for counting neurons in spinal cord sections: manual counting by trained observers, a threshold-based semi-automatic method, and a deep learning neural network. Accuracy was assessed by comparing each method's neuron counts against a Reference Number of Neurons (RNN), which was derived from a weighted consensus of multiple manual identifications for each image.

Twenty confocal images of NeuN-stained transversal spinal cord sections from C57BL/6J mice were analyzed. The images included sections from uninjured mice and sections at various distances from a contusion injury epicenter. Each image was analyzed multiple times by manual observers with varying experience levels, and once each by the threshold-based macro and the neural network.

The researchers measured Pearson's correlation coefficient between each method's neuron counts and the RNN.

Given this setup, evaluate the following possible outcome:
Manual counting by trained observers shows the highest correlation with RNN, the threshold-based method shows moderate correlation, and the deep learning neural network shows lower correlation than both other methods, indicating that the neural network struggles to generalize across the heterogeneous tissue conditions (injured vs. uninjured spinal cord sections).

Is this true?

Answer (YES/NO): NO